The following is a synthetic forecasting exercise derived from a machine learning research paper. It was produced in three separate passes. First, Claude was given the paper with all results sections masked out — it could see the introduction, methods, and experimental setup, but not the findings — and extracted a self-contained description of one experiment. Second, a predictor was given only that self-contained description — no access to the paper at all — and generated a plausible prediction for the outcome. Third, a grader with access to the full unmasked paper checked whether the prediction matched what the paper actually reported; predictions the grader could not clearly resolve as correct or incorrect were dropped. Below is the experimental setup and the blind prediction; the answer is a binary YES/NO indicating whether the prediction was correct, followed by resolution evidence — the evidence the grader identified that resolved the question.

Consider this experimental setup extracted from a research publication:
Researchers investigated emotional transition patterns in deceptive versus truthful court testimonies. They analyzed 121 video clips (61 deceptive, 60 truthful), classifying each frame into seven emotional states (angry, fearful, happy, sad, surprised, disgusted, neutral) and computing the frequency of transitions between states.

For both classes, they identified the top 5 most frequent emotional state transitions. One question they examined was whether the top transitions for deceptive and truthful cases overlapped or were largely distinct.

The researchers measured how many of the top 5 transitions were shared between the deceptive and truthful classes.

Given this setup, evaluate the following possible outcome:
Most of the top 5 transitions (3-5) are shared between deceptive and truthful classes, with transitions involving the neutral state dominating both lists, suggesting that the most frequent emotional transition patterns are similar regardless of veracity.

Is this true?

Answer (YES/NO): NO